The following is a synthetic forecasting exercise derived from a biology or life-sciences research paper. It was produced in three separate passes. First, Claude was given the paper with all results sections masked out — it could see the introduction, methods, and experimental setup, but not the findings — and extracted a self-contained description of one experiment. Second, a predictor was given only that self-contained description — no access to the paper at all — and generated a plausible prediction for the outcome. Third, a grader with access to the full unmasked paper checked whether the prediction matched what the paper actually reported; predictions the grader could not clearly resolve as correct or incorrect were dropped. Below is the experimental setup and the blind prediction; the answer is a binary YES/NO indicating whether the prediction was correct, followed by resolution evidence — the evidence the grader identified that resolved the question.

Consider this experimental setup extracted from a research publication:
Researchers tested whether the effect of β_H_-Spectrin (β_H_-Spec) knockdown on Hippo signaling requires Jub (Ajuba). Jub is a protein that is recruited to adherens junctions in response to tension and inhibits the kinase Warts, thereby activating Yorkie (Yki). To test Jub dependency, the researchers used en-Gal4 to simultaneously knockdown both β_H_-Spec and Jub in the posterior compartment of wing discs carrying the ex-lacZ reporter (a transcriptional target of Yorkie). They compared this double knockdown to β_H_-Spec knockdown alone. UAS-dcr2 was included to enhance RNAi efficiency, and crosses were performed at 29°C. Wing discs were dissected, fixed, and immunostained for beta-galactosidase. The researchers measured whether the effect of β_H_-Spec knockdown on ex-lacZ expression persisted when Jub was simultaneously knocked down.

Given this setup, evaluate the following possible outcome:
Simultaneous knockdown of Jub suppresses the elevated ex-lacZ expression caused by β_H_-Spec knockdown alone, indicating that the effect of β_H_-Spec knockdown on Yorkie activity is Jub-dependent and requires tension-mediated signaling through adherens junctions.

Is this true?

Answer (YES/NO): YES